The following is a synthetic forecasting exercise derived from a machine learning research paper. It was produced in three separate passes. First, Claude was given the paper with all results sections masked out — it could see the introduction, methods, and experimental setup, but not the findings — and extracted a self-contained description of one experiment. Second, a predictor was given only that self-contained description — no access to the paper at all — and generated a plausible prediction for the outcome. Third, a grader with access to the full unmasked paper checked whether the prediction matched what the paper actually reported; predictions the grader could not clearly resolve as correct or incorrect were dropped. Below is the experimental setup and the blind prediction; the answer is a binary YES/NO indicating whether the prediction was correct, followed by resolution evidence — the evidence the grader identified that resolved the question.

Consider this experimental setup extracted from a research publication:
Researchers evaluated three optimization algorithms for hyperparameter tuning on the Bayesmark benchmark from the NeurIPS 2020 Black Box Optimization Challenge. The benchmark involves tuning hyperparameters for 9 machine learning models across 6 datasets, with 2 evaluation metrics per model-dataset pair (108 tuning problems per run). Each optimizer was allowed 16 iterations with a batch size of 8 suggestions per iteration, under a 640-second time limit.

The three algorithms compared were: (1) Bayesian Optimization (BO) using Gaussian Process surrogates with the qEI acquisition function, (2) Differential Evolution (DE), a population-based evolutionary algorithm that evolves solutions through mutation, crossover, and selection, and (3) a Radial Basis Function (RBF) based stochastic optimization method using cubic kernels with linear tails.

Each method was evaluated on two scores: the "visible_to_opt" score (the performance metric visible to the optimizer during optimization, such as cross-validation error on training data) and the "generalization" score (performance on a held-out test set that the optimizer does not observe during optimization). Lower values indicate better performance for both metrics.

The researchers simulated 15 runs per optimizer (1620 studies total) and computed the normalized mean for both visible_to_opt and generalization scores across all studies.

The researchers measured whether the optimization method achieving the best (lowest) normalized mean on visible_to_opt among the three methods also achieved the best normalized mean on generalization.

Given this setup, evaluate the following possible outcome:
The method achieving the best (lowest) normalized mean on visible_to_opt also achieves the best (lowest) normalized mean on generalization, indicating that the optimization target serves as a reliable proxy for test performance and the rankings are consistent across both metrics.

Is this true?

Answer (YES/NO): NO